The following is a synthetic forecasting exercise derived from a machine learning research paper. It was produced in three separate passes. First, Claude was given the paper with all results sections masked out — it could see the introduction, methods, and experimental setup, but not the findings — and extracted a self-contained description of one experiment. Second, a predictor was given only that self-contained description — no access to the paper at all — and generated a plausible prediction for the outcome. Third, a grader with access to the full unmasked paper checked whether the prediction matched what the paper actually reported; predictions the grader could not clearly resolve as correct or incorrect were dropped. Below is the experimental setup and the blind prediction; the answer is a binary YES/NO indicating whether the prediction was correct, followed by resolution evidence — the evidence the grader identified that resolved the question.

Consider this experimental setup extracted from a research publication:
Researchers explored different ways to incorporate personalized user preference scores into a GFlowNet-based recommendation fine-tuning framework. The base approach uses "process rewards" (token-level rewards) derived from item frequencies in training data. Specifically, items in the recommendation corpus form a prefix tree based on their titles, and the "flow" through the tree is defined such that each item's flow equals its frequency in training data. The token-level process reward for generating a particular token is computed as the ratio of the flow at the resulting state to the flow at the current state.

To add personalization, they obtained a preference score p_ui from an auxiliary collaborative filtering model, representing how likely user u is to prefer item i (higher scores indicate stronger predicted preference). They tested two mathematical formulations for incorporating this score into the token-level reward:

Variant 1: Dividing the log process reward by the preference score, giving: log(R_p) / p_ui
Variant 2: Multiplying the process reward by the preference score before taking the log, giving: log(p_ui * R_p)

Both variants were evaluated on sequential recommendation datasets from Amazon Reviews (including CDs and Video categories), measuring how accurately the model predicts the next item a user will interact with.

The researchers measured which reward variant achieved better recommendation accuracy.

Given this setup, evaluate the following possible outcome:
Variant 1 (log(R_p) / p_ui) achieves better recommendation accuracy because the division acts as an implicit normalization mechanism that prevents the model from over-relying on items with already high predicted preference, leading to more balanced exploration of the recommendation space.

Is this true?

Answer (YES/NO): YES